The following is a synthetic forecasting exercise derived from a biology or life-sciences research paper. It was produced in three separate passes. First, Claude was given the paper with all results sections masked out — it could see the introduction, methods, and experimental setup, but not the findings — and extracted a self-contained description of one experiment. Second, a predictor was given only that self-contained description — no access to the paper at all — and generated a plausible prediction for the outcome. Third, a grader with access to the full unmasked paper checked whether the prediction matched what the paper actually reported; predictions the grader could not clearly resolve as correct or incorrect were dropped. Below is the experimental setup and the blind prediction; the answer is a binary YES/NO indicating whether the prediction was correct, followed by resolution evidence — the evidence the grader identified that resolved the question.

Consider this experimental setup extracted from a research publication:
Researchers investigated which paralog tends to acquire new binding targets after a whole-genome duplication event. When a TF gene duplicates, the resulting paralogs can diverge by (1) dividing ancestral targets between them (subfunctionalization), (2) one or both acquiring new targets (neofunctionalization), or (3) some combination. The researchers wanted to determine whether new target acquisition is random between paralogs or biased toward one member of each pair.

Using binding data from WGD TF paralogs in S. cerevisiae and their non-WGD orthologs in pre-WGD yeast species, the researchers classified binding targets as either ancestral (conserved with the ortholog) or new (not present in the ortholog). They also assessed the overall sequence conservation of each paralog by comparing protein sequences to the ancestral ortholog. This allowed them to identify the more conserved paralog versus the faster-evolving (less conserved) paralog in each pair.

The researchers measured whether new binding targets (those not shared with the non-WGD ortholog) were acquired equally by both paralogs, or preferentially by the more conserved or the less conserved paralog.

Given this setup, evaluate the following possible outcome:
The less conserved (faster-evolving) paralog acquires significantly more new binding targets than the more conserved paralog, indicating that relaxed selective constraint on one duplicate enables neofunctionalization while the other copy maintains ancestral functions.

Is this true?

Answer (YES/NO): YES